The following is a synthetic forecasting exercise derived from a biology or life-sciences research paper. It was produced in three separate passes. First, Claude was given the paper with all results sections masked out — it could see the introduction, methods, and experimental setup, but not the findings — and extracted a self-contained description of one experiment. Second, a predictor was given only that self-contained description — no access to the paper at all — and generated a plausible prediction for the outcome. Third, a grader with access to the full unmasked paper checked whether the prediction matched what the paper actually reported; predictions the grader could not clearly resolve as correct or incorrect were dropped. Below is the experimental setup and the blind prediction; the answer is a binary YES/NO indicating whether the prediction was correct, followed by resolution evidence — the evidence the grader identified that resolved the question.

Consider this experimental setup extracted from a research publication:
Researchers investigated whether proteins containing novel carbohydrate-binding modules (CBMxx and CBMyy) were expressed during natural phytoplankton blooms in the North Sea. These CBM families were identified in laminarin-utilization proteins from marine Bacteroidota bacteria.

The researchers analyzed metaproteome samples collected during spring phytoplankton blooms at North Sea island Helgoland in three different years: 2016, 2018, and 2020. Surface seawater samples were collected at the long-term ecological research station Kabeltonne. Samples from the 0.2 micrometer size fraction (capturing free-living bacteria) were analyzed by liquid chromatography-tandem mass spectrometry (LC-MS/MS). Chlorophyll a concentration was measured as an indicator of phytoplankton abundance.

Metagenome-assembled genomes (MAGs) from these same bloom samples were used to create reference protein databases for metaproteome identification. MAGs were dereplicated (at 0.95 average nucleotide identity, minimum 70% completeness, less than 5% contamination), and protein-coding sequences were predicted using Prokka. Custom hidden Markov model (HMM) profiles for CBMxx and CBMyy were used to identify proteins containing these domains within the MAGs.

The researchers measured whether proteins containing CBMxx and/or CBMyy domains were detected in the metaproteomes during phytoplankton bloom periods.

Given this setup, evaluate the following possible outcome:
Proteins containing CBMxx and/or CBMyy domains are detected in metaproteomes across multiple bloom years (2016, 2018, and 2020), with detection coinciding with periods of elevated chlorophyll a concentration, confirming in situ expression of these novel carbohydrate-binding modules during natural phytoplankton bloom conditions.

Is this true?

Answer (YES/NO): YES